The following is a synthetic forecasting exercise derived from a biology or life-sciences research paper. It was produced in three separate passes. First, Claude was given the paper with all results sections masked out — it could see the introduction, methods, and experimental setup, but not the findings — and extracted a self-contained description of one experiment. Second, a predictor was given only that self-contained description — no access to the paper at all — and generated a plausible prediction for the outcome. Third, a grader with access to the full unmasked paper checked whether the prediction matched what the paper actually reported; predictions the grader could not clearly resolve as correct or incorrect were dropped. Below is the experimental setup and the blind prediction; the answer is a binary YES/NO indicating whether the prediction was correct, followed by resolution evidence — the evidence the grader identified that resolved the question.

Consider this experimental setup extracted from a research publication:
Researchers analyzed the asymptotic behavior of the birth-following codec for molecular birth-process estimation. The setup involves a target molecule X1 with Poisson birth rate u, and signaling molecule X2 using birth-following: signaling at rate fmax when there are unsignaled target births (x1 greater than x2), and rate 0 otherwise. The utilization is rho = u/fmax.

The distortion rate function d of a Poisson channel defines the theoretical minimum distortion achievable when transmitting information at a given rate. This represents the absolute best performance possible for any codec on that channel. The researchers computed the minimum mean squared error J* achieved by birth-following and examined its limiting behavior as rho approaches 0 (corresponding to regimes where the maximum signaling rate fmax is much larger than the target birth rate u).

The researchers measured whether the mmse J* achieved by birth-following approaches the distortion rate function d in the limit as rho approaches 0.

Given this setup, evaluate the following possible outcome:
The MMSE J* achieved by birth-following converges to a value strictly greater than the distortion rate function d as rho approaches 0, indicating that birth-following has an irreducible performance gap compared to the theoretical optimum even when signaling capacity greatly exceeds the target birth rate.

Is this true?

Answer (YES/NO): NO